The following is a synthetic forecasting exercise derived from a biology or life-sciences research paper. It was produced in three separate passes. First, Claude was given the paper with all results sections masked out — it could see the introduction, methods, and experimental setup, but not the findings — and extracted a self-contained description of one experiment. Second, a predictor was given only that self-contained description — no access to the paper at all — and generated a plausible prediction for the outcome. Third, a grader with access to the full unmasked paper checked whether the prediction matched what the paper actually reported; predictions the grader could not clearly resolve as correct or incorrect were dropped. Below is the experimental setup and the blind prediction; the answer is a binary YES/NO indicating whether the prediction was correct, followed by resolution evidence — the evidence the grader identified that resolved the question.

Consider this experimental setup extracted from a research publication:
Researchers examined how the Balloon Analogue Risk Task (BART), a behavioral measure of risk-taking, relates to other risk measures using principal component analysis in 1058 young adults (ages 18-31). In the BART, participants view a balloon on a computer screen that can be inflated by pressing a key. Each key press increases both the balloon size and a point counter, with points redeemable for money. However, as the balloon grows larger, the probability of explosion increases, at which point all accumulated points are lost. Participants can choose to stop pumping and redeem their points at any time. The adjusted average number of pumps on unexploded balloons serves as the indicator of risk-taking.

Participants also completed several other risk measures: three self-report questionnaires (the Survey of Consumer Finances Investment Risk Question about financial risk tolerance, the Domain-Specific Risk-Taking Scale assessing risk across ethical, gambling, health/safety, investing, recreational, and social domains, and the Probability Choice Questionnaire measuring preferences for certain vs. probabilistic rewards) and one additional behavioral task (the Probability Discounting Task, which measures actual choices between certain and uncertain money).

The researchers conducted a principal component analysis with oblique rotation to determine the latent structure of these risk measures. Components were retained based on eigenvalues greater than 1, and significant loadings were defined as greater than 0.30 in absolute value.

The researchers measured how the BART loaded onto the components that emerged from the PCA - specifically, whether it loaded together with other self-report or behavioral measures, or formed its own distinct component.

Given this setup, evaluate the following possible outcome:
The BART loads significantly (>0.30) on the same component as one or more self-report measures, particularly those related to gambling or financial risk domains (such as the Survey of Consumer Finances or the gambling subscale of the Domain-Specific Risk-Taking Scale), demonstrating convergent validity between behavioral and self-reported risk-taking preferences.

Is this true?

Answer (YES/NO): NO